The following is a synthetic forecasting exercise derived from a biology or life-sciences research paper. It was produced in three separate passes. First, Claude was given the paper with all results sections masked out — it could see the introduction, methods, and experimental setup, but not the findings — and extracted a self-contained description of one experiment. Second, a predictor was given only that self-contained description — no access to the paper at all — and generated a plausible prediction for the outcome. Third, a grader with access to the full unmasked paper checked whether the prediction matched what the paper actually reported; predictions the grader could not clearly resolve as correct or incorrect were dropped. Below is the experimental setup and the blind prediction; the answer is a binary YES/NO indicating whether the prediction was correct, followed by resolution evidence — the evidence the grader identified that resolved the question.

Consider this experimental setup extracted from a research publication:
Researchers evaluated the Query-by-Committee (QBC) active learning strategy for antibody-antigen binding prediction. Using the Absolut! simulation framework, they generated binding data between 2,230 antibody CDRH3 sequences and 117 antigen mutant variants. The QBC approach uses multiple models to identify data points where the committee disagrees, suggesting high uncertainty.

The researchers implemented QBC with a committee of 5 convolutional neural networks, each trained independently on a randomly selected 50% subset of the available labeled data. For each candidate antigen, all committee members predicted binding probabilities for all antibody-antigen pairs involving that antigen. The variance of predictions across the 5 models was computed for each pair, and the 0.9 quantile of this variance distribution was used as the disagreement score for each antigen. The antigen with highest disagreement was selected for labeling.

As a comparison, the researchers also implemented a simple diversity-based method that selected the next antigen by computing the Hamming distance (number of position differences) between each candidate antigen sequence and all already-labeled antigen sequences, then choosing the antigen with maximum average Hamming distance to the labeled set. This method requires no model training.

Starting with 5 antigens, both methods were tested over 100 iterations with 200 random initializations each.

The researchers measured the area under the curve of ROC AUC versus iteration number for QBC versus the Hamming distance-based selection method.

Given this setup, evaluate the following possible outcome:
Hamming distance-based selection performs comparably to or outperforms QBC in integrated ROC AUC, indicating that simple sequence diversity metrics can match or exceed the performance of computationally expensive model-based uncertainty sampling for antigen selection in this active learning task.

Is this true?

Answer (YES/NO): YES